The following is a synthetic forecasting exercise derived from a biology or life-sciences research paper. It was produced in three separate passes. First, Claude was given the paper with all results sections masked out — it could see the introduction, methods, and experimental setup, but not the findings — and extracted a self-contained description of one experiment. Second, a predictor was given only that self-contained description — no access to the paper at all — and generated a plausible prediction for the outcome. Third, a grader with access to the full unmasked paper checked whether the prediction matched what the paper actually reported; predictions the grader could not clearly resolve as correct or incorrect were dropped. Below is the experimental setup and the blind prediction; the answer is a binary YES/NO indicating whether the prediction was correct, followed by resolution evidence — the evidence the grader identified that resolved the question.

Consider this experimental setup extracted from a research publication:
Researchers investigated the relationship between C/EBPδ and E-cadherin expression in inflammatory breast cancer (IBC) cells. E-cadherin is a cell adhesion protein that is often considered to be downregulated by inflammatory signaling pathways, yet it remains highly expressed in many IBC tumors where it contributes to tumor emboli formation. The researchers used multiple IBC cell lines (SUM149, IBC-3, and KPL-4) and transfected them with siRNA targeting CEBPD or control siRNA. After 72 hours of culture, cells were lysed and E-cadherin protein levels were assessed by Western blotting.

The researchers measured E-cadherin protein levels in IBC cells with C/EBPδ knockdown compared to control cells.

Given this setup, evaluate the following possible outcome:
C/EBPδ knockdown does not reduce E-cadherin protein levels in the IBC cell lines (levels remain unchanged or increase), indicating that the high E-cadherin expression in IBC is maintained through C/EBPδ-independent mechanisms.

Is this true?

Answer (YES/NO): NO